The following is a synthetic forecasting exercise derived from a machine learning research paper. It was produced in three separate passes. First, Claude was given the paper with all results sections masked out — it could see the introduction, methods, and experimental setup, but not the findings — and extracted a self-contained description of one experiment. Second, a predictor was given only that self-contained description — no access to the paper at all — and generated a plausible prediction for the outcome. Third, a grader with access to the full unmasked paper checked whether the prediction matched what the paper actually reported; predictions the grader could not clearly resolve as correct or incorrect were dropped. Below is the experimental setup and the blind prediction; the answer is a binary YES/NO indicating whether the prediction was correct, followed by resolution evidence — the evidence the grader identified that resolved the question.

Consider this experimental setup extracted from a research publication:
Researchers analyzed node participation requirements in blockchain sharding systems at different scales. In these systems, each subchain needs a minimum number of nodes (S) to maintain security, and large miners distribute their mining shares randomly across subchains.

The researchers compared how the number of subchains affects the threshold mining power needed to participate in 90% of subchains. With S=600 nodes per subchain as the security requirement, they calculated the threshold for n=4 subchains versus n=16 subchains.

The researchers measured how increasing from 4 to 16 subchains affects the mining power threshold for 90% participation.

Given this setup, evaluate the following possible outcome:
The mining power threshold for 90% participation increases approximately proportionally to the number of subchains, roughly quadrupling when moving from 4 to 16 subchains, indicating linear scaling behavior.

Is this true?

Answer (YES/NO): NO